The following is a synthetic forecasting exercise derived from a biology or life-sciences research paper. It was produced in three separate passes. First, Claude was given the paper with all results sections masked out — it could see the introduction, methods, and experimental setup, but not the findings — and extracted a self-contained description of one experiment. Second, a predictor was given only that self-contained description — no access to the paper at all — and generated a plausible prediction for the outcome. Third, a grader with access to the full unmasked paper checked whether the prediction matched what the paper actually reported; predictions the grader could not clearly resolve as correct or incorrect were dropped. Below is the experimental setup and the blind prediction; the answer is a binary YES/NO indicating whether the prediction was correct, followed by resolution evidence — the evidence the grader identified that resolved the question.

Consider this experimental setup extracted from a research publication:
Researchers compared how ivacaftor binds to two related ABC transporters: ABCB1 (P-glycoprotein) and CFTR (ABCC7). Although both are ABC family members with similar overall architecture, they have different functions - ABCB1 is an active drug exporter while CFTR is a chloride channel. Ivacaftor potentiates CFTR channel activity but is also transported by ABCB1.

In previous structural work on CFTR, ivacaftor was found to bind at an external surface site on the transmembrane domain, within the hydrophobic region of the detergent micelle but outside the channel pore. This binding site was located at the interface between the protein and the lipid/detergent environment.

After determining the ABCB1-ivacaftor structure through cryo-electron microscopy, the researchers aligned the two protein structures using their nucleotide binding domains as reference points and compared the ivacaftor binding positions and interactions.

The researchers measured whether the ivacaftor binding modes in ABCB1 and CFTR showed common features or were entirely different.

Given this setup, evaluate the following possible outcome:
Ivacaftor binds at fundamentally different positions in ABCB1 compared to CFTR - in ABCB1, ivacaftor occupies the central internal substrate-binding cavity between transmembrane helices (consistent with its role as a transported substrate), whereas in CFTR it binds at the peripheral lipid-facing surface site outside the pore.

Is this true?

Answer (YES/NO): YES